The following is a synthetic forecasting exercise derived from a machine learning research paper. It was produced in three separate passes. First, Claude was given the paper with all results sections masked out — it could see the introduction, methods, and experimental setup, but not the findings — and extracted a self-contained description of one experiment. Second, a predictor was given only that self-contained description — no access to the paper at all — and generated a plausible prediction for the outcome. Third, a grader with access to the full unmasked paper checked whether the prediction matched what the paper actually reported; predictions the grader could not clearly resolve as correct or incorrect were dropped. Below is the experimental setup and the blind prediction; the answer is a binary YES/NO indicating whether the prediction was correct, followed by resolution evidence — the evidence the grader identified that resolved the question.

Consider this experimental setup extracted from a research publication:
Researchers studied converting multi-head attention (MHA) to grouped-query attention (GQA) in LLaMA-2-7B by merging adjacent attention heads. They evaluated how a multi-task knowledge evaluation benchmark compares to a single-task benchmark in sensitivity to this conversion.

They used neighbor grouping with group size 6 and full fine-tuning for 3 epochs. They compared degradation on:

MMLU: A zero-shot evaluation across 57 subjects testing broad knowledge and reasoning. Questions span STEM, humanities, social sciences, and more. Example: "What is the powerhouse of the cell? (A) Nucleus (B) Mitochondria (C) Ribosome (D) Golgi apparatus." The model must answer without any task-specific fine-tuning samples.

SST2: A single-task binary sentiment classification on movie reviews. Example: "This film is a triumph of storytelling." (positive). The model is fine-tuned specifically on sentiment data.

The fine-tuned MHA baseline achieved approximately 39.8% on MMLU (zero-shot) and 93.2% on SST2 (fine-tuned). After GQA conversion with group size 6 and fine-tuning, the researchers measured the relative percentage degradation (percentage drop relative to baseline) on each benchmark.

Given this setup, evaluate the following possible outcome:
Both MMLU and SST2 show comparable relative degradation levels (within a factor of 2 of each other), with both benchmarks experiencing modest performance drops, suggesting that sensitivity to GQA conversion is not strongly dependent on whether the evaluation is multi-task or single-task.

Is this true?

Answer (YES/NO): NO